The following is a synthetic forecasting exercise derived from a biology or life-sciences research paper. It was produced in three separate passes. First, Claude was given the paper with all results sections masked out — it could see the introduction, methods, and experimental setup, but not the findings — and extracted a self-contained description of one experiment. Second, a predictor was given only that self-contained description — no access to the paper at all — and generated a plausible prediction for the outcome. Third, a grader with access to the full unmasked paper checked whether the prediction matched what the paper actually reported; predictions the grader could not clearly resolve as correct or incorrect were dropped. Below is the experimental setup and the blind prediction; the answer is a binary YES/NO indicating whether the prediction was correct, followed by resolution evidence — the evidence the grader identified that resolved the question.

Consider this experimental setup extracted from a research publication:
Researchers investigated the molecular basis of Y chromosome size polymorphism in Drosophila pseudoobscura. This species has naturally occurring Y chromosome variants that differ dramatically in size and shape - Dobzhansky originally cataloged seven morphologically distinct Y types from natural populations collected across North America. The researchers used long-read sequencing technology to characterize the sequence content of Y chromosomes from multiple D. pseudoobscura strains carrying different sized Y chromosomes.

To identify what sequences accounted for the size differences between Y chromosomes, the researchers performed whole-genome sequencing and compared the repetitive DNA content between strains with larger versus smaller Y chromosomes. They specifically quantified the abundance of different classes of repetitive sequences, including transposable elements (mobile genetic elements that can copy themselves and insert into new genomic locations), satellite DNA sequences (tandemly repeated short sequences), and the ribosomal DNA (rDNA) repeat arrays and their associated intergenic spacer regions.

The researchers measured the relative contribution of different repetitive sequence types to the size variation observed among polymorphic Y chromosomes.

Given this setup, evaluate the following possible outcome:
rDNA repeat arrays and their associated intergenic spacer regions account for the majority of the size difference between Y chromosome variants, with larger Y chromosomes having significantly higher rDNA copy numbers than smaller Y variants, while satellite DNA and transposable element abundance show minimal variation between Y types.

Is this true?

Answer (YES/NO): NO